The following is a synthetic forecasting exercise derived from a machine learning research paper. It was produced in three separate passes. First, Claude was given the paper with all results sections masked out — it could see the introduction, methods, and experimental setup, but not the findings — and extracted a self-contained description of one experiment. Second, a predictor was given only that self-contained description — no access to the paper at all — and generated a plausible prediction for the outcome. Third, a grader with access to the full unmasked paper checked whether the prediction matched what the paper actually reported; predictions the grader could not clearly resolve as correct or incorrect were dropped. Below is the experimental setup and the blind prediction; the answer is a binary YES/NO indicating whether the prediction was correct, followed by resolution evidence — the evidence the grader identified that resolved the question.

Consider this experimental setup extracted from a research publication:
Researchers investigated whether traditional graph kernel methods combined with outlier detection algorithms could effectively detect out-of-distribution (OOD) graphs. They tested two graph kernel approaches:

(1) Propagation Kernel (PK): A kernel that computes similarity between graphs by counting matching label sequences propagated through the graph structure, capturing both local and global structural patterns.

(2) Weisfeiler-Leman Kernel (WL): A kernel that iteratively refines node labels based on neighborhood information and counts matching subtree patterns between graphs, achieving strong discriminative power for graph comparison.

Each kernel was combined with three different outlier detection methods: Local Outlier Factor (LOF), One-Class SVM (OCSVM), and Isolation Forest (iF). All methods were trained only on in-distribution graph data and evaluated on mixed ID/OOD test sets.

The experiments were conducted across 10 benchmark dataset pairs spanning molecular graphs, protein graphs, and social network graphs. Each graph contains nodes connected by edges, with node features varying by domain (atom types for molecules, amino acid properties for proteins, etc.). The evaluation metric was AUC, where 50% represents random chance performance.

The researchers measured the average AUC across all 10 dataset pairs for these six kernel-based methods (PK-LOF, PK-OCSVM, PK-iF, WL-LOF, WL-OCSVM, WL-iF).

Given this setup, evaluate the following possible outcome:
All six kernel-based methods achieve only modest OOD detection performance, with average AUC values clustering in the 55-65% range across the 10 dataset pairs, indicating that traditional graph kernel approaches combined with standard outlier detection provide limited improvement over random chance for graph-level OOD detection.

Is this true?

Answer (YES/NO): NO